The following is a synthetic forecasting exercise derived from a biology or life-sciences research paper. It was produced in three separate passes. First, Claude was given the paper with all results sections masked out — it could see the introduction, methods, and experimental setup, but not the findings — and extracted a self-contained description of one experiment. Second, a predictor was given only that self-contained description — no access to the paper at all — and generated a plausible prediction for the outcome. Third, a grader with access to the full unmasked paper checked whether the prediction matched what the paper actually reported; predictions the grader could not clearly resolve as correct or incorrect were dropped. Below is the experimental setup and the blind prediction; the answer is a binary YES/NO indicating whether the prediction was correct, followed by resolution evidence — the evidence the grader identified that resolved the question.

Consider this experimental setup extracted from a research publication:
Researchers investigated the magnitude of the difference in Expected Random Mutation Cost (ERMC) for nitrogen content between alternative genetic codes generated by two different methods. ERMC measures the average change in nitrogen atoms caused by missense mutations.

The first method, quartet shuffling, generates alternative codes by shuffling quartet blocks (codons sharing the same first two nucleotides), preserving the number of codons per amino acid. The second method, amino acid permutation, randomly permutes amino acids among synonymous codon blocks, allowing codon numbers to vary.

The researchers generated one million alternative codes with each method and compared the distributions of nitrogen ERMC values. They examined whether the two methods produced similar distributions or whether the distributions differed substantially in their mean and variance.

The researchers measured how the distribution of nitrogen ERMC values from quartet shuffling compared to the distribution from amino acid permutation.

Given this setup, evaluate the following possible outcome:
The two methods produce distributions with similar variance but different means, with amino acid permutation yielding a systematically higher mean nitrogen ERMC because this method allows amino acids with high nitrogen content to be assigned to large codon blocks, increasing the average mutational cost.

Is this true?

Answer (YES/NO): NO